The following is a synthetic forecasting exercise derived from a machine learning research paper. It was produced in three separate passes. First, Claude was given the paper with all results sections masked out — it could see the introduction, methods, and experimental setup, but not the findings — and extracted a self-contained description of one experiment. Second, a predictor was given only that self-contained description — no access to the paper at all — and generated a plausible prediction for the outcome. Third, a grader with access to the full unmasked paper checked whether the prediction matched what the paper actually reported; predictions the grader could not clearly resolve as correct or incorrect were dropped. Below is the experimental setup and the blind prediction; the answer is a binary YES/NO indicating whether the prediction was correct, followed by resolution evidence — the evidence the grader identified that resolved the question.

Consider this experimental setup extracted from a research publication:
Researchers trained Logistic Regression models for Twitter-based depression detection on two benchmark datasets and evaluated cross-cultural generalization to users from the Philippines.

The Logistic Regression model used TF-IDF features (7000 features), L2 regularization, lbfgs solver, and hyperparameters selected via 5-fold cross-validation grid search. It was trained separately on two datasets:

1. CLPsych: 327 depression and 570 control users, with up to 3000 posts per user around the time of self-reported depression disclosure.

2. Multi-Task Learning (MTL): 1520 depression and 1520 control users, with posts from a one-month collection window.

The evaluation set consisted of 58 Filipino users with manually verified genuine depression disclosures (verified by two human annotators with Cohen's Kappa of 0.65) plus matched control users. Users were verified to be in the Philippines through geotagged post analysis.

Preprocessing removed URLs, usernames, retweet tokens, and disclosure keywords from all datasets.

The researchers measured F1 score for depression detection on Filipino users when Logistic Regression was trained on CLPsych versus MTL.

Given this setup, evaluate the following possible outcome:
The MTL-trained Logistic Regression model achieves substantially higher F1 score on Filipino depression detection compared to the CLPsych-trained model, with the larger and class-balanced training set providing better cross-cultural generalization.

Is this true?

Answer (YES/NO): NO